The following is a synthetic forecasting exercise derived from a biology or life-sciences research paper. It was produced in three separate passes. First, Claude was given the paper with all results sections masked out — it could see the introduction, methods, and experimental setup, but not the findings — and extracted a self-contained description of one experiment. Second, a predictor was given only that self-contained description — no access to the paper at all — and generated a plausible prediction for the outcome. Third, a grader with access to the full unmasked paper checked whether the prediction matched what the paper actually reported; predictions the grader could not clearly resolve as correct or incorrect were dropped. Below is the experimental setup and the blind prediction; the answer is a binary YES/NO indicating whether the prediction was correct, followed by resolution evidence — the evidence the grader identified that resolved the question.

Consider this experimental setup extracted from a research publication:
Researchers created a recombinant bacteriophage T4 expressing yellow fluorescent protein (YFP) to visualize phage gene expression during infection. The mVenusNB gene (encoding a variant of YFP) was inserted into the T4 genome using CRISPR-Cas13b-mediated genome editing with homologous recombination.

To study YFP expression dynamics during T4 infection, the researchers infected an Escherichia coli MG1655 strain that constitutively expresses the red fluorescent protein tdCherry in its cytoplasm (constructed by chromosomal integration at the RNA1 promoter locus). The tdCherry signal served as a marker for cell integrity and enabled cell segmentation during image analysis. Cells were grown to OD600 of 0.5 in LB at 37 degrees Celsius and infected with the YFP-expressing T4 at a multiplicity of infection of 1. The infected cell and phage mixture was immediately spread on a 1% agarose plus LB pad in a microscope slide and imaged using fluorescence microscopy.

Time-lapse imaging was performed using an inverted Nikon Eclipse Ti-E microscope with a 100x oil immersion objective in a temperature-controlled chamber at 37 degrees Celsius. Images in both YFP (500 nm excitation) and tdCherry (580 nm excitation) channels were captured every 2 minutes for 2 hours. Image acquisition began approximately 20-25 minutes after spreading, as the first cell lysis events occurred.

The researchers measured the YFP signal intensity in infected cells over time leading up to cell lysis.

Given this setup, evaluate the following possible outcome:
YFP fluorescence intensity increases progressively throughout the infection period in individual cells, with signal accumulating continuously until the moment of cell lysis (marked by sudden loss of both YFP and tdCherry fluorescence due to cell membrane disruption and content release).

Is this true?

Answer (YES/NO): NO